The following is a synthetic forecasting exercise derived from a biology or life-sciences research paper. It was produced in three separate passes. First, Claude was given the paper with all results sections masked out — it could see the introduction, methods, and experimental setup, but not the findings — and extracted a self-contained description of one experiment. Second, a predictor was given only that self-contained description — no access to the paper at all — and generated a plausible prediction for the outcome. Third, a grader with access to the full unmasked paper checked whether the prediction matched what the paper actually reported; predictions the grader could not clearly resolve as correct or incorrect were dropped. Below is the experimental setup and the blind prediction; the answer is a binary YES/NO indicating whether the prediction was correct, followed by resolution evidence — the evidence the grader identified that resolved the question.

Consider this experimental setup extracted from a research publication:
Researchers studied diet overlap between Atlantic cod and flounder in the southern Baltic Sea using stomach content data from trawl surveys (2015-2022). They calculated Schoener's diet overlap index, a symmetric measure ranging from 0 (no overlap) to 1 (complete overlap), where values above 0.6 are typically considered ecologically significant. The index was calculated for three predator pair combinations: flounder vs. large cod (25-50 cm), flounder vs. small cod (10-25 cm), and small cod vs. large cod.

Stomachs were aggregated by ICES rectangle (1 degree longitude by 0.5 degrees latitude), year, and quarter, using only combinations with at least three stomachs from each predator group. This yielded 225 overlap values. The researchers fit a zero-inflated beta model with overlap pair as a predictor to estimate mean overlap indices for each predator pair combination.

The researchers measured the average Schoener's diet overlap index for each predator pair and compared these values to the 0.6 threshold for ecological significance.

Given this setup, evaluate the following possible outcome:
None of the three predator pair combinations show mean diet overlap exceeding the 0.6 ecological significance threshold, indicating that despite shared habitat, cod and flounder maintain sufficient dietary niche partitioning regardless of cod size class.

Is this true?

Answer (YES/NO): YES